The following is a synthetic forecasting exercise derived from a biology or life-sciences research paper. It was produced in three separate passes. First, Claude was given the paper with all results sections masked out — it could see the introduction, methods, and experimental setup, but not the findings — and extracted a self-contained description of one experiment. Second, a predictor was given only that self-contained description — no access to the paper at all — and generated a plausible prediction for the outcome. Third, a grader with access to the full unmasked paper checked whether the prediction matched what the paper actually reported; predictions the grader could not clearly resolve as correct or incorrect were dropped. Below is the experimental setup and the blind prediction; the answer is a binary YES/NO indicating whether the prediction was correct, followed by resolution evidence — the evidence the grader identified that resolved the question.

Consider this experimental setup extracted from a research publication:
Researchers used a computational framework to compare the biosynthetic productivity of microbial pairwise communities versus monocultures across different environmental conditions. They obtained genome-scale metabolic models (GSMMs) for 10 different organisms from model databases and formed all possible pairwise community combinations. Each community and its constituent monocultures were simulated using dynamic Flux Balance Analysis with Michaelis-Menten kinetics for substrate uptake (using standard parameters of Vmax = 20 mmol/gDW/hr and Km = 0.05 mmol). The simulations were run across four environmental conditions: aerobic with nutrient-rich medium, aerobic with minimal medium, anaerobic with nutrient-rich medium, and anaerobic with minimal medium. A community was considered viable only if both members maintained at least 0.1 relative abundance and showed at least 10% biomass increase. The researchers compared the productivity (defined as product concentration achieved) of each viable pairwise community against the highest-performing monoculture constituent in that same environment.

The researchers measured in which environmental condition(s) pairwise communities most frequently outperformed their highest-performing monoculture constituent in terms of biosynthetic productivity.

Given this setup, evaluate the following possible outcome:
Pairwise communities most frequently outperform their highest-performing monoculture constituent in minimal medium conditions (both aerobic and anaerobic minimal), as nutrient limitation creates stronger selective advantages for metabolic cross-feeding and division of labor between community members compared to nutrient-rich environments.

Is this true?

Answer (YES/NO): NO